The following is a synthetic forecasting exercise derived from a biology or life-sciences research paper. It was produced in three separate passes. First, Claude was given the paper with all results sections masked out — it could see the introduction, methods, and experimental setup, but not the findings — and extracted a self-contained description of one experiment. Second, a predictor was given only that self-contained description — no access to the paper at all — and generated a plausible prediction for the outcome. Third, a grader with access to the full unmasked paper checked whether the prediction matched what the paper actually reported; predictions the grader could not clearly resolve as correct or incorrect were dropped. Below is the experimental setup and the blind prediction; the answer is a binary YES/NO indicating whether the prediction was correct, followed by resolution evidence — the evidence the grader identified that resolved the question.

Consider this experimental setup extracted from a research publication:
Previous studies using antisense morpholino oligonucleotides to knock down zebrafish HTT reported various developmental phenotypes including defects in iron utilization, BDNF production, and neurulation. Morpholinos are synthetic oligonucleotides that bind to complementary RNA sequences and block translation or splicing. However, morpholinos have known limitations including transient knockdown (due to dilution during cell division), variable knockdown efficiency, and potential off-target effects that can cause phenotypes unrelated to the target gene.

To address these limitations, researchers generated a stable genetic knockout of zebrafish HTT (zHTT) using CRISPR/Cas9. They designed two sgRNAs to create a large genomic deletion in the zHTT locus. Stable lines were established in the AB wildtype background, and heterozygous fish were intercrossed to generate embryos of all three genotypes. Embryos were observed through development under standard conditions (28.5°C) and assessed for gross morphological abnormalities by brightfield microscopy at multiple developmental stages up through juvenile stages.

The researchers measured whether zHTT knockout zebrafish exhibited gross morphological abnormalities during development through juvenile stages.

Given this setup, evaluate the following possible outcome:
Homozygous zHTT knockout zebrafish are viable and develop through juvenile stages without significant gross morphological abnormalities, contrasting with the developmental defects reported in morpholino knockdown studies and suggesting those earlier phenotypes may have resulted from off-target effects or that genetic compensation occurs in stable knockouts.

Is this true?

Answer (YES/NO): YES